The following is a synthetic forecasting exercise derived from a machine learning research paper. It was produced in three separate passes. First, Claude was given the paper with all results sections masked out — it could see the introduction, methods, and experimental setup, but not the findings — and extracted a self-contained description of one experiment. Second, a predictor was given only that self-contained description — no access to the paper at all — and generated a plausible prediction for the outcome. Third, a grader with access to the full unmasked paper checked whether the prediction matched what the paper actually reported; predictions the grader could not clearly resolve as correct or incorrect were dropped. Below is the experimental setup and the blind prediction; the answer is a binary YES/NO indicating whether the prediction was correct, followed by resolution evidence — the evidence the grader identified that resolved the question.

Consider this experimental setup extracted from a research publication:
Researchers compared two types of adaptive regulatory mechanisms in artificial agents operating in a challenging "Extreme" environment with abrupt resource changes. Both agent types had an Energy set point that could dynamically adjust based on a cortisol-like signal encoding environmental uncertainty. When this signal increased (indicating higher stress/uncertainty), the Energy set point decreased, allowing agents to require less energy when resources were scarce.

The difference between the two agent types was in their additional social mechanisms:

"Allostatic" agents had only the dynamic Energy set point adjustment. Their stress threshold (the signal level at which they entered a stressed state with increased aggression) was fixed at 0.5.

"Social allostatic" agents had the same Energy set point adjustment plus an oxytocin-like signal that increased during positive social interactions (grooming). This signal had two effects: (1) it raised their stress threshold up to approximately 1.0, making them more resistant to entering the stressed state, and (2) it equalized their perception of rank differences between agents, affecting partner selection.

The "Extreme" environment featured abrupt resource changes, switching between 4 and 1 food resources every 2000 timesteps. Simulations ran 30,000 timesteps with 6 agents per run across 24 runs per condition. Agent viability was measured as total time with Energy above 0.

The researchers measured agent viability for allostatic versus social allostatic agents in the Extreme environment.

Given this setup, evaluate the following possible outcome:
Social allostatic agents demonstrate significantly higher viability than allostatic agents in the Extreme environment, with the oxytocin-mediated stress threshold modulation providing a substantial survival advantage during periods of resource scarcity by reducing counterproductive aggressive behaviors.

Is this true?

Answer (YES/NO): YES